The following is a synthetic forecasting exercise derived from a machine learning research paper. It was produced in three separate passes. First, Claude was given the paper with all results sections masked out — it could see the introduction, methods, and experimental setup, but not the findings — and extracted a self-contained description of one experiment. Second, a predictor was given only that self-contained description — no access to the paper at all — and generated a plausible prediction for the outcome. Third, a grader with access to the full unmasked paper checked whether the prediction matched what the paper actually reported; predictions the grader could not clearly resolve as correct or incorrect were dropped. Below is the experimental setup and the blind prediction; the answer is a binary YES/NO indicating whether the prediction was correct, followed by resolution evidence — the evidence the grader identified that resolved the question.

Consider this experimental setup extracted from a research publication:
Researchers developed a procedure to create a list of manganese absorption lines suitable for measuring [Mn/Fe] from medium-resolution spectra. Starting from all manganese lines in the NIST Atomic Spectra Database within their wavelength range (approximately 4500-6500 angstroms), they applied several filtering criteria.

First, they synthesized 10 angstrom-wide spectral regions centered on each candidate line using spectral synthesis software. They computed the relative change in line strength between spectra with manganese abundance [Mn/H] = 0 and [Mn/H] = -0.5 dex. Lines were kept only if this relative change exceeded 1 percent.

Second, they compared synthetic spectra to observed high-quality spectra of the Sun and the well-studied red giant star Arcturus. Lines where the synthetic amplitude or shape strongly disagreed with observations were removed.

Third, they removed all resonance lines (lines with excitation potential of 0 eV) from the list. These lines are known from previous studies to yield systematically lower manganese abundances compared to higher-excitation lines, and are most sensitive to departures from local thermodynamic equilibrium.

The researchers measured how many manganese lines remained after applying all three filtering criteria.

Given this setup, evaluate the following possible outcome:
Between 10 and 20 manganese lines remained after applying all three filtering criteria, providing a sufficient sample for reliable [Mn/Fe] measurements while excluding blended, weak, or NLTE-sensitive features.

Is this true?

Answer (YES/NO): YES